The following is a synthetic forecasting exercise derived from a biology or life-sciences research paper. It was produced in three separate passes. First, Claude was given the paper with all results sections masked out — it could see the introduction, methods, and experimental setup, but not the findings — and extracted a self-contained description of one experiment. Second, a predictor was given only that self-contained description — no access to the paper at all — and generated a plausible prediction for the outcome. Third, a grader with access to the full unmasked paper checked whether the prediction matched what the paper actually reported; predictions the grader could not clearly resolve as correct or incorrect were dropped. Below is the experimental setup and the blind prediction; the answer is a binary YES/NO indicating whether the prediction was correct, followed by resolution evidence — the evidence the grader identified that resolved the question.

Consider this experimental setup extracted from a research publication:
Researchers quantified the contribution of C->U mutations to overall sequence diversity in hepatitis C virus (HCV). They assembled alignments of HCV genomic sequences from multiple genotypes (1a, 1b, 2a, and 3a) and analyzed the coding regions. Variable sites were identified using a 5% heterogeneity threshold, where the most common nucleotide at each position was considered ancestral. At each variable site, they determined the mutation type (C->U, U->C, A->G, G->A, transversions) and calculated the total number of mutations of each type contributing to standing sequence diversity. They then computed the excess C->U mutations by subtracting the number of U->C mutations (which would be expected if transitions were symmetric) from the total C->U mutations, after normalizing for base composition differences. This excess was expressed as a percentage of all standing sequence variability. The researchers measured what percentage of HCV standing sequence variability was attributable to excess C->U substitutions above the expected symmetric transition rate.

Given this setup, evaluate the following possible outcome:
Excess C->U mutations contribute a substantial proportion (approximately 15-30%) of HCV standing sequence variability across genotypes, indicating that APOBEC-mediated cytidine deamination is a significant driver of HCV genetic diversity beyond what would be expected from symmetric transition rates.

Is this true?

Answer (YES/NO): YES